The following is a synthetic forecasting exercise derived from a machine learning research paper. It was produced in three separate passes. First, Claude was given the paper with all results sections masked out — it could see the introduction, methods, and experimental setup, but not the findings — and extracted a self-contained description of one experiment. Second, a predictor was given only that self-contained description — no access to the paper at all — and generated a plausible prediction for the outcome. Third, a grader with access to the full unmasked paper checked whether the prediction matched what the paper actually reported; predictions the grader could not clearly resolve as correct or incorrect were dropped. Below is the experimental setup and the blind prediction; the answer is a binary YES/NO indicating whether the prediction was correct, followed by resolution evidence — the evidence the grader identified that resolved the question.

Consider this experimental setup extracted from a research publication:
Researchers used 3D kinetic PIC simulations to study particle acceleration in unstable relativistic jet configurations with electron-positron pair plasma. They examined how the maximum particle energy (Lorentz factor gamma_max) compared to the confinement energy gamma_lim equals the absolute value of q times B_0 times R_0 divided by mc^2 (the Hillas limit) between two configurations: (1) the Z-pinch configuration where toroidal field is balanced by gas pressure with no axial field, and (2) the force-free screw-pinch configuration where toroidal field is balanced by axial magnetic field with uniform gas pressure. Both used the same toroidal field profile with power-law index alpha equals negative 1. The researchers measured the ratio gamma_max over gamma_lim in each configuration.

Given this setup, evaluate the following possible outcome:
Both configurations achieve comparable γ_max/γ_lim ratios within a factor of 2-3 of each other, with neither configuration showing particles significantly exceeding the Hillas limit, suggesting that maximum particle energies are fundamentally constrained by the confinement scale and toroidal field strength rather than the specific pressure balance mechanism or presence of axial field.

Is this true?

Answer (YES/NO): NO